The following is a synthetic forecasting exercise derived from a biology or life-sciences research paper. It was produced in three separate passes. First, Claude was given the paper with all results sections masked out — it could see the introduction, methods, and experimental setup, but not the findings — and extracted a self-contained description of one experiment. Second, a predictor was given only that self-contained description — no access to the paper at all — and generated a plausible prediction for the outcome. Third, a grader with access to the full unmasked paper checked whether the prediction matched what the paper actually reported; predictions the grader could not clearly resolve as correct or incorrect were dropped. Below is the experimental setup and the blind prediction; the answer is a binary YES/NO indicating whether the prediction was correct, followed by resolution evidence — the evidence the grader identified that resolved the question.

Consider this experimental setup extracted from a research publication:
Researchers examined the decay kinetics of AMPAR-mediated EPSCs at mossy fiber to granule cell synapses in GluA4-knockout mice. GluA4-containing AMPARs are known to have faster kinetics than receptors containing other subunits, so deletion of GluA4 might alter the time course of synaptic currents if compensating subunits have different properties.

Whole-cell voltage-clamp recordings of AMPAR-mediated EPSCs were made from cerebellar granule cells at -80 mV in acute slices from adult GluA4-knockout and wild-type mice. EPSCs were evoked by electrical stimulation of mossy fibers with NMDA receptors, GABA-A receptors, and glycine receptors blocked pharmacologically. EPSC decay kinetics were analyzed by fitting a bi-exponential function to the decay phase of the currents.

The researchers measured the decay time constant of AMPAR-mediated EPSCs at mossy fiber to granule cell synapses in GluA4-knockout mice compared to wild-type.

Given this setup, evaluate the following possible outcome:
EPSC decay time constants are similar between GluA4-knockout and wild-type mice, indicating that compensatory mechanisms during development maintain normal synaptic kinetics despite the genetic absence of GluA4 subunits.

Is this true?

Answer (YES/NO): NO